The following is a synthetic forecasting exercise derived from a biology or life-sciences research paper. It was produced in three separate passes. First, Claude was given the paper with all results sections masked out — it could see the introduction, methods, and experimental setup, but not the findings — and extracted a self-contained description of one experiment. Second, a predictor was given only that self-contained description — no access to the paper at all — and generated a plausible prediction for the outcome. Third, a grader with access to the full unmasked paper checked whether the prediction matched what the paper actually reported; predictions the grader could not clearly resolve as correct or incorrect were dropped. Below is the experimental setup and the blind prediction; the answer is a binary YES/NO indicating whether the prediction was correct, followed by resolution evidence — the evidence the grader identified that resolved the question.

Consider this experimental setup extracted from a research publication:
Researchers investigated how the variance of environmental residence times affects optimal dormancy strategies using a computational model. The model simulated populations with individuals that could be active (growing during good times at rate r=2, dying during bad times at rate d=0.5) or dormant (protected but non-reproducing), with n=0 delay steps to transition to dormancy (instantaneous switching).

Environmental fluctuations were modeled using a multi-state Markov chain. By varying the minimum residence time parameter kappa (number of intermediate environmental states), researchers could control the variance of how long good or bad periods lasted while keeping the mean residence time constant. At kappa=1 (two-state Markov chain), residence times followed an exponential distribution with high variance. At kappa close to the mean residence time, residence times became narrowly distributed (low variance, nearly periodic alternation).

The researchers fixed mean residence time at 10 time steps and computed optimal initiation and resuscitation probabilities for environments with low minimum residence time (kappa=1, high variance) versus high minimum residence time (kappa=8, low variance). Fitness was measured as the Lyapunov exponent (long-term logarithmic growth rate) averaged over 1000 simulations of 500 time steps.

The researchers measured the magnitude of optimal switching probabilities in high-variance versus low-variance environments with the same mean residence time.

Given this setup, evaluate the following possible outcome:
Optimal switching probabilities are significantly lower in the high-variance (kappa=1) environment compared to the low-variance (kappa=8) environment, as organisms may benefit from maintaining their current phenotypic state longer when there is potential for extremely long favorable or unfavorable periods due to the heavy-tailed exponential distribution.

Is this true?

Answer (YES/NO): YES